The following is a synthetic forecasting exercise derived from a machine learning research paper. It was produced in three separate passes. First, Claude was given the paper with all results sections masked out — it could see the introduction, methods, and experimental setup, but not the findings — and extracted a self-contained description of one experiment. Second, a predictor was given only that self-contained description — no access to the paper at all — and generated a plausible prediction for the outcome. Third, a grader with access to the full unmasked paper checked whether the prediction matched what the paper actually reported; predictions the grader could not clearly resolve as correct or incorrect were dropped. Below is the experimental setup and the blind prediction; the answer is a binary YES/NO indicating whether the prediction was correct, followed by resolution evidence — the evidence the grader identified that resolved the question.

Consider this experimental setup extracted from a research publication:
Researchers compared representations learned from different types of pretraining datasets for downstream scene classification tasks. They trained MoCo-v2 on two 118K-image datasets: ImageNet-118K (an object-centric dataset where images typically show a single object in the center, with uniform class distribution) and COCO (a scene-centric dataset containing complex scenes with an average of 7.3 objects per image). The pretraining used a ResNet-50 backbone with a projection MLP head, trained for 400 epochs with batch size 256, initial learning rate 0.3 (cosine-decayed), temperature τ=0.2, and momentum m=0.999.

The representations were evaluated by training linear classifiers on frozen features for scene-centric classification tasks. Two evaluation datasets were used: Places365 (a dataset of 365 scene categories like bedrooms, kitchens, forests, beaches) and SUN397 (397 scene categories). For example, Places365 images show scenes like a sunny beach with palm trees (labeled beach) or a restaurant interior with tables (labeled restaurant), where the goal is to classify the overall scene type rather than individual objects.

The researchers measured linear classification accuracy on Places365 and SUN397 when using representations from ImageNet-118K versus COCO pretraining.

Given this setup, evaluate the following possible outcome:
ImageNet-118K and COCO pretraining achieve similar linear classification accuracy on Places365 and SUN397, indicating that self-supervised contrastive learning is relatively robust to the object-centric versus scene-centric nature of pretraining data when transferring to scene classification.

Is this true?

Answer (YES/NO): NO